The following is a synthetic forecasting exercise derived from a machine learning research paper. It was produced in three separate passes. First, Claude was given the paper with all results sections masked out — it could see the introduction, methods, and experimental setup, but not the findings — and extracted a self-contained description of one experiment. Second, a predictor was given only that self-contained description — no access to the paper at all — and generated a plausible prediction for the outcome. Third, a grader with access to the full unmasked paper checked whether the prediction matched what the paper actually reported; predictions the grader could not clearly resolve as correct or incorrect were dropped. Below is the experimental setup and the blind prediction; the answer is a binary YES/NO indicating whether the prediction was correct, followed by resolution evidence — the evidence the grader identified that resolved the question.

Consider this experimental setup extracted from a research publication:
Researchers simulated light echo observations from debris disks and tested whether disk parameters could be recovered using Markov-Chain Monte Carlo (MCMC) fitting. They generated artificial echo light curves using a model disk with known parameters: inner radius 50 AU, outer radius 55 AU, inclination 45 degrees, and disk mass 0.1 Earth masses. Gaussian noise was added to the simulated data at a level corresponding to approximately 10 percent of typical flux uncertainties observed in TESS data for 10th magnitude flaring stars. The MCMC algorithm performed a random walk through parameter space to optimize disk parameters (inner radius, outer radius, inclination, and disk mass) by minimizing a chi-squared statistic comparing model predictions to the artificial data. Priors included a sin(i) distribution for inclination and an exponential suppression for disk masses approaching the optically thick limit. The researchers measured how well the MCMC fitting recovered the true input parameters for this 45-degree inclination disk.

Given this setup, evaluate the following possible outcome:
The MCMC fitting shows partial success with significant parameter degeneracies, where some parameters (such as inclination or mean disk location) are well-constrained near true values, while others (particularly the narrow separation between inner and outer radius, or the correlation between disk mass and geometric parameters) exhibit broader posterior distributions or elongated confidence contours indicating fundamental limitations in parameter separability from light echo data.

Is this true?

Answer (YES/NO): NO